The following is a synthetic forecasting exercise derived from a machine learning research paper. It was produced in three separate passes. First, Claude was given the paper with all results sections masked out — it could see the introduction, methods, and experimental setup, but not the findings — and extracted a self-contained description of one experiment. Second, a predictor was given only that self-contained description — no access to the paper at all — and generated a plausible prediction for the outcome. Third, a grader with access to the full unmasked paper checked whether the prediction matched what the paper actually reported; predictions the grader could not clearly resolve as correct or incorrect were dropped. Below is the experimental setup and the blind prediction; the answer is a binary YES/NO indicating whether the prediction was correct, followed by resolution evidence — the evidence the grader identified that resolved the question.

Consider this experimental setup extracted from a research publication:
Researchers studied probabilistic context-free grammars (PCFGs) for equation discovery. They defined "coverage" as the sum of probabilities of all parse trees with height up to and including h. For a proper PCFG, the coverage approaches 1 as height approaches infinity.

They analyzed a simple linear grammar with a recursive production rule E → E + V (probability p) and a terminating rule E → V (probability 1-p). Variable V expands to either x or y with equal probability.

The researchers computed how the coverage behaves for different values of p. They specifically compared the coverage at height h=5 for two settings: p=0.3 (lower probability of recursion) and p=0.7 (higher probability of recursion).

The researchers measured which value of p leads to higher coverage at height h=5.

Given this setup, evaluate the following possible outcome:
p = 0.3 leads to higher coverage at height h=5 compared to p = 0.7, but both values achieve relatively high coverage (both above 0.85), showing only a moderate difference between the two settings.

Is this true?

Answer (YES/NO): NO